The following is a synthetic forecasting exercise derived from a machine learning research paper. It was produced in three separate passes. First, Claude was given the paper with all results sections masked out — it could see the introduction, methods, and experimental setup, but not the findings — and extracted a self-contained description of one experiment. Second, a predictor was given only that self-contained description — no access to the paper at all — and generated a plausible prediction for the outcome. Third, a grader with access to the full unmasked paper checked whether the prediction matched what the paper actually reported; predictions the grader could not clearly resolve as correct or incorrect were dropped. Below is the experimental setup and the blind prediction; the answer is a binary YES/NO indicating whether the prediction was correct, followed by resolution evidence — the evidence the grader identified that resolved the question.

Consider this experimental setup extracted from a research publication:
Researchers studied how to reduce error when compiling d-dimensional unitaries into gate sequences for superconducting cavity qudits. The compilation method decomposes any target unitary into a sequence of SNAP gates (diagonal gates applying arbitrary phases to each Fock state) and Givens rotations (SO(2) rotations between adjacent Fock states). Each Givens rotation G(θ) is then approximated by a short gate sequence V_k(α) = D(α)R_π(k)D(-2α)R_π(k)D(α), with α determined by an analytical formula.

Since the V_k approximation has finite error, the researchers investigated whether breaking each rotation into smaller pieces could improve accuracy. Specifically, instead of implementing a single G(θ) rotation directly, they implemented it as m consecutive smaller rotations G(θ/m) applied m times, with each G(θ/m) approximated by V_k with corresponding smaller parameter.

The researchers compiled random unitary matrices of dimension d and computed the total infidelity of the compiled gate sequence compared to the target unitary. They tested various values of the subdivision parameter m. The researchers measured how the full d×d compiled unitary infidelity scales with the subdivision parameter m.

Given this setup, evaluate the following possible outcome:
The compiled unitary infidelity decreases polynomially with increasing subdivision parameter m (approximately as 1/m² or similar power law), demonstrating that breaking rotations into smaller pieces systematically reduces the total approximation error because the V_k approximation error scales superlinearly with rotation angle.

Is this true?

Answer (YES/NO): NO